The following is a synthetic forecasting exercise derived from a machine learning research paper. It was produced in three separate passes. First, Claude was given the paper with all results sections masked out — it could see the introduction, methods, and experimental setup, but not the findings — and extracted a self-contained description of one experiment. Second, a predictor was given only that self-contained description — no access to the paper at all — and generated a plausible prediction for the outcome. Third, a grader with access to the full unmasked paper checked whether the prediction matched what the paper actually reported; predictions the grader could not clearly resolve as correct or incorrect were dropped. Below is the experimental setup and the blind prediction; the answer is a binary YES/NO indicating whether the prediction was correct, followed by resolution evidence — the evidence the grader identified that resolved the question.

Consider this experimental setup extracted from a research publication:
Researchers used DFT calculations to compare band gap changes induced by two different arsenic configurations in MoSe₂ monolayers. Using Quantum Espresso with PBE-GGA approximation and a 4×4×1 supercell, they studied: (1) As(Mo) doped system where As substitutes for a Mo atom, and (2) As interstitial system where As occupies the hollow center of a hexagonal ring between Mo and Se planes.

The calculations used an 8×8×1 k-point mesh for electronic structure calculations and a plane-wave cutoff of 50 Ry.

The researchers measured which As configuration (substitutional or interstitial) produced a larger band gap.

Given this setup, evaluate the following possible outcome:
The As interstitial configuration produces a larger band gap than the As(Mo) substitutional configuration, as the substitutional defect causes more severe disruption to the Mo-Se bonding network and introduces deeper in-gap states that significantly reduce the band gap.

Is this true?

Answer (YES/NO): NO